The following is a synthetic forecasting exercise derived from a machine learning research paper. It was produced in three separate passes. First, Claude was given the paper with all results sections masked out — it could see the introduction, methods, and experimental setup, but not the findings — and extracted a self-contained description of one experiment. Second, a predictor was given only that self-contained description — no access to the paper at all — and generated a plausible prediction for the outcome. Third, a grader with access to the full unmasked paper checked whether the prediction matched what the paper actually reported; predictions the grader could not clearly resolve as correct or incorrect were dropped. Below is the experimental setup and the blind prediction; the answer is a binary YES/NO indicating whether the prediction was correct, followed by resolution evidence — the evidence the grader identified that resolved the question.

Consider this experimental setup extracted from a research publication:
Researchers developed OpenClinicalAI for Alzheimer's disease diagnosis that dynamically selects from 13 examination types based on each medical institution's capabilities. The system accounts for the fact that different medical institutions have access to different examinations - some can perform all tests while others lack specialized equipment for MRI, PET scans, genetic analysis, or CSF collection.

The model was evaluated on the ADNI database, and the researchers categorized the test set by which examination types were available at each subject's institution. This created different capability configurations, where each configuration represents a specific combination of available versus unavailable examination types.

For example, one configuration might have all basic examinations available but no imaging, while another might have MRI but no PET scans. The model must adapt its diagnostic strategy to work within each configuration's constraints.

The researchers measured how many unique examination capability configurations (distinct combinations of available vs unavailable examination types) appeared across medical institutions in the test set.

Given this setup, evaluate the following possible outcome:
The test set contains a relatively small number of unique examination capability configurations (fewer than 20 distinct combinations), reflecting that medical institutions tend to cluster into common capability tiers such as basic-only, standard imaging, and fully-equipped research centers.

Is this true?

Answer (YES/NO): NO